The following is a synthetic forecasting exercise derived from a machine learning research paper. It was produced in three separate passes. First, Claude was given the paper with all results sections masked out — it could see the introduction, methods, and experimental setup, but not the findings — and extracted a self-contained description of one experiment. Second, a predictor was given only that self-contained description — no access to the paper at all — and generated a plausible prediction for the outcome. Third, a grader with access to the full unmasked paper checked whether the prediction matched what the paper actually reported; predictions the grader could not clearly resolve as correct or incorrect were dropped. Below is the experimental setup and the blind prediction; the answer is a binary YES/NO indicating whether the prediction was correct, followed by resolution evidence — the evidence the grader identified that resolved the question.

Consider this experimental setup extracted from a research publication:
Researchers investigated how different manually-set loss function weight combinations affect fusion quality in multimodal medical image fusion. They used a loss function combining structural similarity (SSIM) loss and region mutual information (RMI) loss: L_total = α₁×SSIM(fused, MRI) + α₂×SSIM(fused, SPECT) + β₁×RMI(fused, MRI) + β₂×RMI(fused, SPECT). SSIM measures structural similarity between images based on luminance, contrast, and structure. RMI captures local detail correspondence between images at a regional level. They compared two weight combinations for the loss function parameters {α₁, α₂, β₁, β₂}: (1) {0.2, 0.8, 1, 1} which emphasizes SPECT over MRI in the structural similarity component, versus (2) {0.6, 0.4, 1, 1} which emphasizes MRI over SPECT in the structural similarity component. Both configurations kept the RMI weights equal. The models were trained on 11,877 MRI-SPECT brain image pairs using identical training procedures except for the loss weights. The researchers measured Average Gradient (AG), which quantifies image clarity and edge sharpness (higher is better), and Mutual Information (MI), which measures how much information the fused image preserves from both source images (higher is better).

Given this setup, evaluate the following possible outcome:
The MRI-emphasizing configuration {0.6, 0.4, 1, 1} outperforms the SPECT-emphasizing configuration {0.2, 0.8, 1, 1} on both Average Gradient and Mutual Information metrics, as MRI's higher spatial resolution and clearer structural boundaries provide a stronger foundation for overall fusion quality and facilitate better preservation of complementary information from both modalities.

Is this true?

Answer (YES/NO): NO